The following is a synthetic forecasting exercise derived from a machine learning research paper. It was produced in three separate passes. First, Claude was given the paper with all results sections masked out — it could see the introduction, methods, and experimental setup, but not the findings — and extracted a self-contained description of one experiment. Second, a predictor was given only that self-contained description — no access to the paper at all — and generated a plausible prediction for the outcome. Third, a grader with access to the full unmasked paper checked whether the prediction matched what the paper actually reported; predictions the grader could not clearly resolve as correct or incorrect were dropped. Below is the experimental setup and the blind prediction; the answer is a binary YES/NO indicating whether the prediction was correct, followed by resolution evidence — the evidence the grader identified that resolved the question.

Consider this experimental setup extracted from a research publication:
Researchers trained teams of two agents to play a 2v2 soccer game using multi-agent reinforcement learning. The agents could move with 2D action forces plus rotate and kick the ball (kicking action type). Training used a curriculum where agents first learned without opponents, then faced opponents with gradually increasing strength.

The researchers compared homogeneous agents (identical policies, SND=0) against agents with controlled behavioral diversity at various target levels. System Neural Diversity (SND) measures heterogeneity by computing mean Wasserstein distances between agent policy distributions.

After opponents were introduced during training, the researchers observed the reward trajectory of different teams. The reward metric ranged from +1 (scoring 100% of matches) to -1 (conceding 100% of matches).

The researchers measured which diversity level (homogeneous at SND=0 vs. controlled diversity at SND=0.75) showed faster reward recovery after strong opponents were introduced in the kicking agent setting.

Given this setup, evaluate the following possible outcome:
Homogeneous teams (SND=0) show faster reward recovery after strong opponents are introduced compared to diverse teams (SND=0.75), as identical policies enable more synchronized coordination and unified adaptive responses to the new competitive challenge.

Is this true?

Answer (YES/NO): NO